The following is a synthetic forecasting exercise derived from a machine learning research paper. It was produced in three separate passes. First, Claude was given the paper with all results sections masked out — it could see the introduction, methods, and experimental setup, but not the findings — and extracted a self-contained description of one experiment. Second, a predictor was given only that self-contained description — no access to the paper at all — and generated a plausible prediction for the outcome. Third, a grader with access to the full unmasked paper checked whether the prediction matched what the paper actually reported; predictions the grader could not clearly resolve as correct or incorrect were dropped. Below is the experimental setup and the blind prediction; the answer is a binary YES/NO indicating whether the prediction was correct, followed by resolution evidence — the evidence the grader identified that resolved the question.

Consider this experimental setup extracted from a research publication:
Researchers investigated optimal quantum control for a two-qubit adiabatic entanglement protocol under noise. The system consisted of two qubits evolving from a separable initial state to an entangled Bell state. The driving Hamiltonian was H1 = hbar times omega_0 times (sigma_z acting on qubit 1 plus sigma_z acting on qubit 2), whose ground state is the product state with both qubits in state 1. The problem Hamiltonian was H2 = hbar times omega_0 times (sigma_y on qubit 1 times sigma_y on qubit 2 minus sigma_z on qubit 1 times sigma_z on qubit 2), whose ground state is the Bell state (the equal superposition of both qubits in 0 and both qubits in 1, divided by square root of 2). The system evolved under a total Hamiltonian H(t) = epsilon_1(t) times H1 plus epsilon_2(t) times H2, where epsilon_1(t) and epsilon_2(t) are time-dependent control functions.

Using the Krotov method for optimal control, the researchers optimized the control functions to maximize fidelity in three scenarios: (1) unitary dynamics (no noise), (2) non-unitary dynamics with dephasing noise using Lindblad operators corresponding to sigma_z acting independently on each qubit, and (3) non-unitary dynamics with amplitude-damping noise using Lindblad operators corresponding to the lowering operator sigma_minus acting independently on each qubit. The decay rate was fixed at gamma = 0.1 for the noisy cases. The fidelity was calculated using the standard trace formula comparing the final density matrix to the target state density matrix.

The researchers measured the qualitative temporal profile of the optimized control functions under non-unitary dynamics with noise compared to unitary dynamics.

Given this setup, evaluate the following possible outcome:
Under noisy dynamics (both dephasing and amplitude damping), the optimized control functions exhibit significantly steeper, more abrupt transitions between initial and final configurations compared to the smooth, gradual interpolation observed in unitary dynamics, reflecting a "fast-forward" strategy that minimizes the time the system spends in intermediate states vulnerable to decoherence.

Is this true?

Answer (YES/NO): YES